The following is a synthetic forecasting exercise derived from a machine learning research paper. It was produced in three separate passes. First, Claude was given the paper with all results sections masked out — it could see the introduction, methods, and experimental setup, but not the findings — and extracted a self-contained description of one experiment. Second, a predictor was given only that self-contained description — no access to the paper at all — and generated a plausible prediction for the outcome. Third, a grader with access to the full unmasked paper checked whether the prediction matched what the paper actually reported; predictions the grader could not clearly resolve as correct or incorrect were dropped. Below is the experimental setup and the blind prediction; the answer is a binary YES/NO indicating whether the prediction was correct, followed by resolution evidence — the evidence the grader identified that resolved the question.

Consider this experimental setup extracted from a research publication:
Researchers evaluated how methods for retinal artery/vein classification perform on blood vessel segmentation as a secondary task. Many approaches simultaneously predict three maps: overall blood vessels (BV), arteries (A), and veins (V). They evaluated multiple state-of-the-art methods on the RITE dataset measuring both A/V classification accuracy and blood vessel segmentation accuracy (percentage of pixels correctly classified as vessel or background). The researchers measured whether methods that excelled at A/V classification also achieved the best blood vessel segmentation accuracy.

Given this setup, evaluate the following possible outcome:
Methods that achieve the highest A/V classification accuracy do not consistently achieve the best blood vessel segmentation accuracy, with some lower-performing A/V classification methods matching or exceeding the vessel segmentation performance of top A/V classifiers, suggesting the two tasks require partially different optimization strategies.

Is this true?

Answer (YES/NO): YES